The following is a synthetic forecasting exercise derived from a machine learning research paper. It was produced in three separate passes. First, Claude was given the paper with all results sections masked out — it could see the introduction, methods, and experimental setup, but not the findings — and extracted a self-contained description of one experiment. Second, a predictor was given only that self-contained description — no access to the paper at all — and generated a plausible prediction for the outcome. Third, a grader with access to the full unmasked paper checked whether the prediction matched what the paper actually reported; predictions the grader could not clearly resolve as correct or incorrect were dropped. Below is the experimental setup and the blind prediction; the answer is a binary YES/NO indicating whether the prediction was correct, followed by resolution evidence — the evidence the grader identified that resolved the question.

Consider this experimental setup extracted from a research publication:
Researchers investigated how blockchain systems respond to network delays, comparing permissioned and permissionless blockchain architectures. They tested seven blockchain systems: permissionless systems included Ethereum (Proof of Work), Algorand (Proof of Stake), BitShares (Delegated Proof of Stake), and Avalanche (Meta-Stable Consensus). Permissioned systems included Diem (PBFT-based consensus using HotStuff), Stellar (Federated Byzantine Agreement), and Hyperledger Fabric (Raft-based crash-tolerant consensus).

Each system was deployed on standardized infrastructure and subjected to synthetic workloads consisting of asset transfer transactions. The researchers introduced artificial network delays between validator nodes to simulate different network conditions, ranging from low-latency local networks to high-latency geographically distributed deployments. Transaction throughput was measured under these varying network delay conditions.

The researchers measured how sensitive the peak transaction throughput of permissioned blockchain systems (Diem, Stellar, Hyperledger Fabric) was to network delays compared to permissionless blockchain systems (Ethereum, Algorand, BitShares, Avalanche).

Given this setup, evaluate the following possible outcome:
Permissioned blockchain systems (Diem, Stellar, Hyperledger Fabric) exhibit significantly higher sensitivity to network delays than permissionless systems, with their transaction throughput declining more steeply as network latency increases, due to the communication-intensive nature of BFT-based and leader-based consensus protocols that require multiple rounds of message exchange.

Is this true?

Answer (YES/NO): NO